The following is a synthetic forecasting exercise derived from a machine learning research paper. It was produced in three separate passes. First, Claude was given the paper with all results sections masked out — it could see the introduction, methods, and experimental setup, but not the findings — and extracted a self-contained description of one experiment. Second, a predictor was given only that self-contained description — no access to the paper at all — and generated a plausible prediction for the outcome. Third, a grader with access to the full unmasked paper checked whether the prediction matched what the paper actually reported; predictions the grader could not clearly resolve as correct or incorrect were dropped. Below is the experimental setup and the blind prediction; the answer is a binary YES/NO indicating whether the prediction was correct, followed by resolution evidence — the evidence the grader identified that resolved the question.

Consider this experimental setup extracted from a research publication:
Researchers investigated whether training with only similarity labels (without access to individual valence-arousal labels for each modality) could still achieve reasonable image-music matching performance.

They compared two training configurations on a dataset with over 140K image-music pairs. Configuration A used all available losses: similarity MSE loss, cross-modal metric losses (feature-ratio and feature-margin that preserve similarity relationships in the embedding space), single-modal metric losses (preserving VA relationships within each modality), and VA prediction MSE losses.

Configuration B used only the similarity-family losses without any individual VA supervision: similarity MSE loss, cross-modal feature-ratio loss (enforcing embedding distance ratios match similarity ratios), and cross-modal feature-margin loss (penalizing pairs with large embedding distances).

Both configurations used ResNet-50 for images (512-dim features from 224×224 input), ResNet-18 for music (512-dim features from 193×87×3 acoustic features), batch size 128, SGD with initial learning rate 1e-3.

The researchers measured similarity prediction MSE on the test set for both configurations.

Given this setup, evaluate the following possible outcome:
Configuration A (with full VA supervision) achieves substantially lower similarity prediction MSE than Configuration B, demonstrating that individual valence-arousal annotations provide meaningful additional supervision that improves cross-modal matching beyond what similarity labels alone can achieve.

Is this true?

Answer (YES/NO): NO